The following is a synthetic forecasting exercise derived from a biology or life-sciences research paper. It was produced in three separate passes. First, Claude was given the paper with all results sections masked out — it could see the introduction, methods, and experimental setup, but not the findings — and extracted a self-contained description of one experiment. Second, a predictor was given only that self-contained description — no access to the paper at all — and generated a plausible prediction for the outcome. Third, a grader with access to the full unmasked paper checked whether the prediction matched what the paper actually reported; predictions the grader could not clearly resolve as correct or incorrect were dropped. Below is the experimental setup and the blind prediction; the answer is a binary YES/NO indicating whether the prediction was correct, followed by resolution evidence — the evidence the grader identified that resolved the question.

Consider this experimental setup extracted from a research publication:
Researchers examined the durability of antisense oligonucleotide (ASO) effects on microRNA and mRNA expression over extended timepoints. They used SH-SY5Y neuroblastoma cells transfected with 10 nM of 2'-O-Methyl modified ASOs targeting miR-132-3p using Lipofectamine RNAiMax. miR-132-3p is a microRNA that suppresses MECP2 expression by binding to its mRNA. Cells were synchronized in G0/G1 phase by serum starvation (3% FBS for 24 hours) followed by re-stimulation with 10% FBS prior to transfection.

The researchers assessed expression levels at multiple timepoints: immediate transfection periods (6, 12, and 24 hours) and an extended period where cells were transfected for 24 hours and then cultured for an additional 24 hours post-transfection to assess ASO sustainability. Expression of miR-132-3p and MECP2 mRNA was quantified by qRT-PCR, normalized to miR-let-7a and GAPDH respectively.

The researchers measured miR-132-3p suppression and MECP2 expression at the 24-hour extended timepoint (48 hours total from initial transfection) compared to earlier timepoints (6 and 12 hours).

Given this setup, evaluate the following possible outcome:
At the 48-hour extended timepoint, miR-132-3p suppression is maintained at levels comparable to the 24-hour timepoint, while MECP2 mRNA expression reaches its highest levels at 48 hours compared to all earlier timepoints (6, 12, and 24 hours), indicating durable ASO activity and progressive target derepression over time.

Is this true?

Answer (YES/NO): NO